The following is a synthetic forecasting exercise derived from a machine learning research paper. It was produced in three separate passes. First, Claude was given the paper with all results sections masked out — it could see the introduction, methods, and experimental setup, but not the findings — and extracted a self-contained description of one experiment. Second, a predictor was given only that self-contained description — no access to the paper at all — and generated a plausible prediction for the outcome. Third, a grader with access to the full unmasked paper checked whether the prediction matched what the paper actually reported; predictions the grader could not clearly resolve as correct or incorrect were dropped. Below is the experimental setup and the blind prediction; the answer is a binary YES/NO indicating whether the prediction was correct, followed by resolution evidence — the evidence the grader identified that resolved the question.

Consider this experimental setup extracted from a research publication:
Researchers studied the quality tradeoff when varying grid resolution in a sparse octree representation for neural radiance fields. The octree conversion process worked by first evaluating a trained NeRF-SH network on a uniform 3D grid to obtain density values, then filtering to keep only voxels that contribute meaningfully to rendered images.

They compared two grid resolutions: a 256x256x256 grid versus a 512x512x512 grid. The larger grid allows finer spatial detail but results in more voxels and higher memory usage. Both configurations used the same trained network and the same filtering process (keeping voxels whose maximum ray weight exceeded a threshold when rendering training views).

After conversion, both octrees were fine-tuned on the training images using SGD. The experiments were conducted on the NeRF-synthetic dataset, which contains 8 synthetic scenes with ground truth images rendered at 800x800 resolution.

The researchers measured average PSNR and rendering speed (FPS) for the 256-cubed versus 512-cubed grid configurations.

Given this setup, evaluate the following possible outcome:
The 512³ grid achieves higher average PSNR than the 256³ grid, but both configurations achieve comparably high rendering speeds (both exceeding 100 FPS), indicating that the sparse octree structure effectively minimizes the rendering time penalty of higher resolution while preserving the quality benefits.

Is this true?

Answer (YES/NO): NO